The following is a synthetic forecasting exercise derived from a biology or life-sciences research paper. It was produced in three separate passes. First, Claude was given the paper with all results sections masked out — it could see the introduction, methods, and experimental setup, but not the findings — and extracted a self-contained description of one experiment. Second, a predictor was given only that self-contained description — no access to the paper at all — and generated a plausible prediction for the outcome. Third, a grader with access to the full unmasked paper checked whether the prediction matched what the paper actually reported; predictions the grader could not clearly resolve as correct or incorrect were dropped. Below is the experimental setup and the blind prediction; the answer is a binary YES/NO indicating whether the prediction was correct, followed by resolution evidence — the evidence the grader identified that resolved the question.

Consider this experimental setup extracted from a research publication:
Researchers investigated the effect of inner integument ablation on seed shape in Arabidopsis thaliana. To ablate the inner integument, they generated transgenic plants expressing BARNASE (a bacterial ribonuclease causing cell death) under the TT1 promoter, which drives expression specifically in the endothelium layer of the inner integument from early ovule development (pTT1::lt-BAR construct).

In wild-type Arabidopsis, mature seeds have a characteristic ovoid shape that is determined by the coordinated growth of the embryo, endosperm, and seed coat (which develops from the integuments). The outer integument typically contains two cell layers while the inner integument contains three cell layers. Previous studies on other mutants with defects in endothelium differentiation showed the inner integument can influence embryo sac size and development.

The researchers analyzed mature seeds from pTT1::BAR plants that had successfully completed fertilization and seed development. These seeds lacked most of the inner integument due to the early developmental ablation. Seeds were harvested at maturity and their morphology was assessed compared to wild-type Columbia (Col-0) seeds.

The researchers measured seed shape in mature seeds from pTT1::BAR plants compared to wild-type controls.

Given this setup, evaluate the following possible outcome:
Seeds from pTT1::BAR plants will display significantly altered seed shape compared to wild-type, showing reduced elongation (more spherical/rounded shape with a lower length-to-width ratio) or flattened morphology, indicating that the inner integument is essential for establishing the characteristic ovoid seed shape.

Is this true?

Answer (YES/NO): NO